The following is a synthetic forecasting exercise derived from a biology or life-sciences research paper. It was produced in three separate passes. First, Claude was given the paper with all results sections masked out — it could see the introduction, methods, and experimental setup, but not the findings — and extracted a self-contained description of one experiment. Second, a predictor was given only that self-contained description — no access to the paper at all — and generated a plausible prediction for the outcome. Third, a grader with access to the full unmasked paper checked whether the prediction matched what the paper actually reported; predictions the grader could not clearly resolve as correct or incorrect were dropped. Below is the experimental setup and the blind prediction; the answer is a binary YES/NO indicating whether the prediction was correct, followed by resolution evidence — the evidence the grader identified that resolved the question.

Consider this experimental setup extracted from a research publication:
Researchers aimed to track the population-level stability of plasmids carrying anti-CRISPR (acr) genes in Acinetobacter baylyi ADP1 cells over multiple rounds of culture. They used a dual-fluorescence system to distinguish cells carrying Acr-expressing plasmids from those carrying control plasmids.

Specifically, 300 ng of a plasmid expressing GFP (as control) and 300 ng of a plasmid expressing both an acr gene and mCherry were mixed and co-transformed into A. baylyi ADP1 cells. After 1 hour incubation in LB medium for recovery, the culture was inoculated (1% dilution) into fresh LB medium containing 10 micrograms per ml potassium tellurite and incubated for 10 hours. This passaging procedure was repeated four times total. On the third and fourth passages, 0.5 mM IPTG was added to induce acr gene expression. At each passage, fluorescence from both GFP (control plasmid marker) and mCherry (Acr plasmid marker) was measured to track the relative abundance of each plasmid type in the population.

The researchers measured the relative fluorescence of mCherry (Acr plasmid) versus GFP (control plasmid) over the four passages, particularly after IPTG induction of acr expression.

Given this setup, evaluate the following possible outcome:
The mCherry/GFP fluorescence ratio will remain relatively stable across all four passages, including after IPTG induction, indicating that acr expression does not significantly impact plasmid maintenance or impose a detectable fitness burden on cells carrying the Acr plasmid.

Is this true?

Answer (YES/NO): NO